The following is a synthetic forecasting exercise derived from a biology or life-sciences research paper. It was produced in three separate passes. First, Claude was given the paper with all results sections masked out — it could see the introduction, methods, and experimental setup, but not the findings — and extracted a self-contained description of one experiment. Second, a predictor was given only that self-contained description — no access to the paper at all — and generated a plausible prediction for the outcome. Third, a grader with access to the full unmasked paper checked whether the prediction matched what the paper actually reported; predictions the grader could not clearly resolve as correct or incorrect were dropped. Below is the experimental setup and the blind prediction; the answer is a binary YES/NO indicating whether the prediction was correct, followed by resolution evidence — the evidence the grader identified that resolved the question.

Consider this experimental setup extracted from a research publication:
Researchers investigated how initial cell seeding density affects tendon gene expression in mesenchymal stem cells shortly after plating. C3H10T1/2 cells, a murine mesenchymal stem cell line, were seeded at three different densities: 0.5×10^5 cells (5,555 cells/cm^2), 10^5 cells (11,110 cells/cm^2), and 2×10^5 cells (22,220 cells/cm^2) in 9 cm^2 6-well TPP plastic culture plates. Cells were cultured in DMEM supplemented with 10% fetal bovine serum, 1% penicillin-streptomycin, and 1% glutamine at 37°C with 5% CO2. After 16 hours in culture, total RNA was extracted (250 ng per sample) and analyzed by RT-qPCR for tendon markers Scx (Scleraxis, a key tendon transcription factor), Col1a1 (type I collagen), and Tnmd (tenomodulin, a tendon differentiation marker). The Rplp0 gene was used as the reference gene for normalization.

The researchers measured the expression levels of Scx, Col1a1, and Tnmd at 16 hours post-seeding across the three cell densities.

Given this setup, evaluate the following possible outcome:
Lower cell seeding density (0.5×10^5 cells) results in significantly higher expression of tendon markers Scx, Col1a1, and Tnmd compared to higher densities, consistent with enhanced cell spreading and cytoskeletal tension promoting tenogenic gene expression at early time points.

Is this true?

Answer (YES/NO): NO